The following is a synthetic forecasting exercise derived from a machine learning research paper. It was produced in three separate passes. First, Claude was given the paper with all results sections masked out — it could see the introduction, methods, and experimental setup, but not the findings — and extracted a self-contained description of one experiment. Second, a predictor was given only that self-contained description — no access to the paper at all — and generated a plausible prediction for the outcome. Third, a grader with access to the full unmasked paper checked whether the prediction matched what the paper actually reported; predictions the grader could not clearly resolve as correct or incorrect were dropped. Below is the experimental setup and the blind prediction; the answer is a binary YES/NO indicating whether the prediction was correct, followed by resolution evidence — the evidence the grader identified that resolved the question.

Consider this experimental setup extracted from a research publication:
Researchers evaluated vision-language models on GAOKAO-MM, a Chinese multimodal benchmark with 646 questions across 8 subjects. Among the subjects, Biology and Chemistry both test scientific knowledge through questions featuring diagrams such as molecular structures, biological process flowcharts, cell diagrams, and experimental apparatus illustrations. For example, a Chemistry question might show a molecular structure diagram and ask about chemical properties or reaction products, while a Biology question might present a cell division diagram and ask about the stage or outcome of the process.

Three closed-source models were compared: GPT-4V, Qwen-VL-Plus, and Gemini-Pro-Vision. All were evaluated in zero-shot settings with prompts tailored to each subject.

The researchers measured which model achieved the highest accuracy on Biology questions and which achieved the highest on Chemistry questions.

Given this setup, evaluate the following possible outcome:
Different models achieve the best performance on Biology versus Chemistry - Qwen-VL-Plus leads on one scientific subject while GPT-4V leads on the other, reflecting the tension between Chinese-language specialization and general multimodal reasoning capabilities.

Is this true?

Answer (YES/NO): NO